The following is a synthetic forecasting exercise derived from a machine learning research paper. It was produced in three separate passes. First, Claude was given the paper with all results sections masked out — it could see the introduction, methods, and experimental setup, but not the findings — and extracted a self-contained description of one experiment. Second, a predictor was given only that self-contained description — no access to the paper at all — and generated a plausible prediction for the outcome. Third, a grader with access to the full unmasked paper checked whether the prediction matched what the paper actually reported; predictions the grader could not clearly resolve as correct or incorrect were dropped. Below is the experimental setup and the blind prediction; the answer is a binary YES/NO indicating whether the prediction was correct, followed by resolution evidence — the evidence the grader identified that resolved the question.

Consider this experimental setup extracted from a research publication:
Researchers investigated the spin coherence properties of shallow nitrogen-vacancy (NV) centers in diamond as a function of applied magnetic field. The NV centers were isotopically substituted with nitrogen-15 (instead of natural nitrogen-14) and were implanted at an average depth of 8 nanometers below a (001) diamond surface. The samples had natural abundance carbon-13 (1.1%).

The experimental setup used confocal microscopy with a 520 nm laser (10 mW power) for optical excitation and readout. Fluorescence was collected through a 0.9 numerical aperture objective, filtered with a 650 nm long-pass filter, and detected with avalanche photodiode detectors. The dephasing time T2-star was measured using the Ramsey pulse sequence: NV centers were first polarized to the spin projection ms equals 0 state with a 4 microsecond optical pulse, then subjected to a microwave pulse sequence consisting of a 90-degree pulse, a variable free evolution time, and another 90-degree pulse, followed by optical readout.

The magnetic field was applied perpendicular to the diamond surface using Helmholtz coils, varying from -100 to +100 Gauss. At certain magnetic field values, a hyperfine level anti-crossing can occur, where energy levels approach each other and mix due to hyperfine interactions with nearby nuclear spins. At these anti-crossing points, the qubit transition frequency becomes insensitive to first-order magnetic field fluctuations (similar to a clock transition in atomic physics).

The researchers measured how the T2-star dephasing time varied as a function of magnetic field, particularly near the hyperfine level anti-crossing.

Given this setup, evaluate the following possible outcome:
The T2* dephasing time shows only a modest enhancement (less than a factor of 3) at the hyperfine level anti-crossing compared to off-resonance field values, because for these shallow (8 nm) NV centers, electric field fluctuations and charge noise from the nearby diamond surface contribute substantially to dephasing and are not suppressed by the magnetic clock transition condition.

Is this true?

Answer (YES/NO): NO